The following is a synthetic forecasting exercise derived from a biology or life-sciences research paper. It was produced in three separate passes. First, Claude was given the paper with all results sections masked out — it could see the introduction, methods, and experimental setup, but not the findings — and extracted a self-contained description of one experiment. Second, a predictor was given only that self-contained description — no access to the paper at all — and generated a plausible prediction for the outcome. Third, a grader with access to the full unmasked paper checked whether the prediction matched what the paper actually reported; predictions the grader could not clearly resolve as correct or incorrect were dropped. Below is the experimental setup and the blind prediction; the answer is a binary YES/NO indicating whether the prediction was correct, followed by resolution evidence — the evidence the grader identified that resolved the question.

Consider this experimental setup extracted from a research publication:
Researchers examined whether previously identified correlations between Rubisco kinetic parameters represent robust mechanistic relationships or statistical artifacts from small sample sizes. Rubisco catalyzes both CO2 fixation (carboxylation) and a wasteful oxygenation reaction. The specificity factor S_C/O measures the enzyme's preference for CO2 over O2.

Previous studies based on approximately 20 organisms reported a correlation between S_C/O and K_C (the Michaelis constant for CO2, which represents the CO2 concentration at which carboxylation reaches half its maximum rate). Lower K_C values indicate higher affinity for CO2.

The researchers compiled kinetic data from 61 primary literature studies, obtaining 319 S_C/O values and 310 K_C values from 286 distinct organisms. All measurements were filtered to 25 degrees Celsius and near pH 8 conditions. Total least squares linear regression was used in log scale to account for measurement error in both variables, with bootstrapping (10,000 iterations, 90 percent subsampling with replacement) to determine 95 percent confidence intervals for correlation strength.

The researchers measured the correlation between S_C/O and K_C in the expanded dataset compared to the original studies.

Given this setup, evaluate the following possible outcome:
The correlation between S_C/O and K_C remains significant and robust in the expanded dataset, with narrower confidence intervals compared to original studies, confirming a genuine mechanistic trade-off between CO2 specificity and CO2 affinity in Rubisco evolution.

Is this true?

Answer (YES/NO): NO